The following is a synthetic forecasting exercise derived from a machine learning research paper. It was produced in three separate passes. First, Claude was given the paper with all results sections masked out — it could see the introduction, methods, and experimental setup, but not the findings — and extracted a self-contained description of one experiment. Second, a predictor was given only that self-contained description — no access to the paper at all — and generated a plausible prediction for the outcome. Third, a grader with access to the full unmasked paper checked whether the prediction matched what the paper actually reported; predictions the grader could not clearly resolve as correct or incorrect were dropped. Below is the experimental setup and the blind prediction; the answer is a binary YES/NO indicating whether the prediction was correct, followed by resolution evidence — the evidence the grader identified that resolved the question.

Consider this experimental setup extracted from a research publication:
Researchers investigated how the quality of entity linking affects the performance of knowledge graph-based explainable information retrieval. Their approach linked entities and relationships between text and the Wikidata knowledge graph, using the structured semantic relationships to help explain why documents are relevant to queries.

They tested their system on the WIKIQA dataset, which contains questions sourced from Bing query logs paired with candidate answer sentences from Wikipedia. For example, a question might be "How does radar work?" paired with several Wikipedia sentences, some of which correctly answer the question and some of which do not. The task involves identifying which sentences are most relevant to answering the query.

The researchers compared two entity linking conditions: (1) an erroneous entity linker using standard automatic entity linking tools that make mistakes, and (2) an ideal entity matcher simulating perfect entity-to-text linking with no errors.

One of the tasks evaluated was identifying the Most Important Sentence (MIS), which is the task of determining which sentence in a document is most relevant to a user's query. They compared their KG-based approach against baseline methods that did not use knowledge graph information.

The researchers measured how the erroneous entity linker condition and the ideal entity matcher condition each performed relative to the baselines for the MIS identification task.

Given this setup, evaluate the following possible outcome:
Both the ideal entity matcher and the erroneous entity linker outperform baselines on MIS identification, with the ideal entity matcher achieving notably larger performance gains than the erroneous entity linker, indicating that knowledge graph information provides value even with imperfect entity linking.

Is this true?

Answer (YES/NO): NO